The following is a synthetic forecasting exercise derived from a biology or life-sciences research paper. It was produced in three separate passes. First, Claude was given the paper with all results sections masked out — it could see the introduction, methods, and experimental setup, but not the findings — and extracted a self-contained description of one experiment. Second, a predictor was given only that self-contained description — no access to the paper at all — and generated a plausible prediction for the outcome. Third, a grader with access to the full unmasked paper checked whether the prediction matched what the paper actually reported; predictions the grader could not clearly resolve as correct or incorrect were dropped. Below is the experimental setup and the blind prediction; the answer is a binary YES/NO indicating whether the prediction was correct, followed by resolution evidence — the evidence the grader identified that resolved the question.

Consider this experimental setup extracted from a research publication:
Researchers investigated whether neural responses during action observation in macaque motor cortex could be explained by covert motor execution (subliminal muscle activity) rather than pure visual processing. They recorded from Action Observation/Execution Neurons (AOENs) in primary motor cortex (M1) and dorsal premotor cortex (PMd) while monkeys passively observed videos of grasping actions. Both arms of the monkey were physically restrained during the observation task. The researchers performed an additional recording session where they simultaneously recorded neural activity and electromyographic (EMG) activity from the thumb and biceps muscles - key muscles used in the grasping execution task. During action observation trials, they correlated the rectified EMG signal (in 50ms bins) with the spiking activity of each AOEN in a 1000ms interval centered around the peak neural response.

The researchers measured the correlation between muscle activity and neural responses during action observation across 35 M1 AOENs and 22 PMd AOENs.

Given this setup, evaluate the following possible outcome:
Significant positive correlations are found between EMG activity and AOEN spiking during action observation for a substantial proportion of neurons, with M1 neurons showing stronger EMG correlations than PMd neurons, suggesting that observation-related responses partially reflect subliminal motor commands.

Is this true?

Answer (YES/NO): NO